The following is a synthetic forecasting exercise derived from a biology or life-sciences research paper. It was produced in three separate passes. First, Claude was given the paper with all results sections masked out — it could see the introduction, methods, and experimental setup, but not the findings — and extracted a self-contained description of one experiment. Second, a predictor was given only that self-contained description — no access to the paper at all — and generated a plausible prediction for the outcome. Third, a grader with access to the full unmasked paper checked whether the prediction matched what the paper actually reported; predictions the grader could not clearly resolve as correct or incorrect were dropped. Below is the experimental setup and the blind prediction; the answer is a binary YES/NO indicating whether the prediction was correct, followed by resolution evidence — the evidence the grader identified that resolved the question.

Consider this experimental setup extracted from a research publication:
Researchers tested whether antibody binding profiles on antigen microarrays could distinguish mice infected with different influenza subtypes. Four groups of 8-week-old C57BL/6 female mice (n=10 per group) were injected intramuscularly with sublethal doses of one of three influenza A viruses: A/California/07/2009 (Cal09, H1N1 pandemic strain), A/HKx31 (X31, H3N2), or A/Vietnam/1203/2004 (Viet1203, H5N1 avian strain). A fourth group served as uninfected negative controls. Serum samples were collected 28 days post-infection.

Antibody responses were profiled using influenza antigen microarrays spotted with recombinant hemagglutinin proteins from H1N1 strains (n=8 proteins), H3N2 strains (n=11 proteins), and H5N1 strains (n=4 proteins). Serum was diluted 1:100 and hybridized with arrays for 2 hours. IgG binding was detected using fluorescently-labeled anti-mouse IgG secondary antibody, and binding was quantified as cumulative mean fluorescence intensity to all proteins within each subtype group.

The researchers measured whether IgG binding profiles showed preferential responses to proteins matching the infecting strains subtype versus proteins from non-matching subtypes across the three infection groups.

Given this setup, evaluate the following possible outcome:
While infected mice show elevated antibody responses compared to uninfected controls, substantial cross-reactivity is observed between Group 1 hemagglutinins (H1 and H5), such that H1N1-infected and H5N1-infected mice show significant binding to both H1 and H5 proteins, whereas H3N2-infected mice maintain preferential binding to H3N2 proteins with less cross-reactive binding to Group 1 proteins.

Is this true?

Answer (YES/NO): NO